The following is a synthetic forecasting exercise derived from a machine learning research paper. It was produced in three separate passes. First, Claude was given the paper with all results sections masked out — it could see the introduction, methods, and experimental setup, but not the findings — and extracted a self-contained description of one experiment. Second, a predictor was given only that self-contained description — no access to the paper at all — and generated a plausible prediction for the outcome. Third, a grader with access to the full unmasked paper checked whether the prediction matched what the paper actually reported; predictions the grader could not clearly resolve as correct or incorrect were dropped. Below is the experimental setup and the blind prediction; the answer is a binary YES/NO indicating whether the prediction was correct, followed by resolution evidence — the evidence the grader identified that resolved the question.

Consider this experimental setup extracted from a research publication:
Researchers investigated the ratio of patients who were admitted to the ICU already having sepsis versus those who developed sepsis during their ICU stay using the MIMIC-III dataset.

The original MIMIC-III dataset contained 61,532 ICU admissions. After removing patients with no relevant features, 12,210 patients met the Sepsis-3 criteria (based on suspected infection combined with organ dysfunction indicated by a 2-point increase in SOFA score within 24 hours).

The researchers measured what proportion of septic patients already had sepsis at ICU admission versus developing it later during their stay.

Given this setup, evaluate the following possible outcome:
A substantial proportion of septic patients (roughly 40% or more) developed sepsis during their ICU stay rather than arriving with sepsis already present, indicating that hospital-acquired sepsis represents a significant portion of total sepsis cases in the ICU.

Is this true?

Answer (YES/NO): NO